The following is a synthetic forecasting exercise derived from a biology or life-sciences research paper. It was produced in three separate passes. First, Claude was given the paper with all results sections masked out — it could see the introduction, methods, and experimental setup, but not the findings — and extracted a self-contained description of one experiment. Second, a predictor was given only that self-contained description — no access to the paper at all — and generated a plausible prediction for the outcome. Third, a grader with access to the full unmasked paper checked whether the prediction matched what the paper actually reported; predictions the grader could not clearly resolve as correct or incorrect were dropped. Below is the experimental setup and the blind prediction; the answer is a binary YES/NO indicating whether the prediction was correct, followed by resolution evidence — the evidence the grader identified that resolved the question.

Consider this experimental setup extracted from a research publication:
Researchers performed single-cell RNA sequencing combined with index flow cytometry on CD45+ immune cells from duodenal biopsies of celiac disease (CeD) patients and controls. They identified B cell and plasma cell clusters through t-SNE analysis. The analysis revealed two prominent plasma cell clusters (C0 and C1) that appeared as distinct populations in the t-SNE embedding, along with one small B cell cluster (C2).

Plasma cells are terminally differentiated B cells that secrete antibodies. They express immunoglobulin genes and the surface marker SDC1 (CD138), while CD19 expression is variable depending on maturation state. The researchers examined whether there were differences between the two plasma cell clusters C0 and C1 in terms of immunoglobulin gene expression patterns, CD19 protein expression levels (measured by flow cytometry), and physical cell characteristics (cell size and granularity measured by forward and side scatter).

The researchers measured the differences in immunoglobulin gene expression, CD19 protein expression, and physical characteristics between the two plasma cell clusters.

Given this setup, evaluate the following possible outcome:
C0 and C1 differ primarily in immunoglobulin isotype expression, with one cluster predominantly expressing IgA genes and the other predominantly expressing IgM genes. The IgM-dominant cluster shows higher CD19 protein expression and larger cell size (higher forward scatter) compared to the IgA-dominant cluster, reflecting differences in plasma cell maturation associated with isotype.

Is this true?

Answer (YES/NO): NO